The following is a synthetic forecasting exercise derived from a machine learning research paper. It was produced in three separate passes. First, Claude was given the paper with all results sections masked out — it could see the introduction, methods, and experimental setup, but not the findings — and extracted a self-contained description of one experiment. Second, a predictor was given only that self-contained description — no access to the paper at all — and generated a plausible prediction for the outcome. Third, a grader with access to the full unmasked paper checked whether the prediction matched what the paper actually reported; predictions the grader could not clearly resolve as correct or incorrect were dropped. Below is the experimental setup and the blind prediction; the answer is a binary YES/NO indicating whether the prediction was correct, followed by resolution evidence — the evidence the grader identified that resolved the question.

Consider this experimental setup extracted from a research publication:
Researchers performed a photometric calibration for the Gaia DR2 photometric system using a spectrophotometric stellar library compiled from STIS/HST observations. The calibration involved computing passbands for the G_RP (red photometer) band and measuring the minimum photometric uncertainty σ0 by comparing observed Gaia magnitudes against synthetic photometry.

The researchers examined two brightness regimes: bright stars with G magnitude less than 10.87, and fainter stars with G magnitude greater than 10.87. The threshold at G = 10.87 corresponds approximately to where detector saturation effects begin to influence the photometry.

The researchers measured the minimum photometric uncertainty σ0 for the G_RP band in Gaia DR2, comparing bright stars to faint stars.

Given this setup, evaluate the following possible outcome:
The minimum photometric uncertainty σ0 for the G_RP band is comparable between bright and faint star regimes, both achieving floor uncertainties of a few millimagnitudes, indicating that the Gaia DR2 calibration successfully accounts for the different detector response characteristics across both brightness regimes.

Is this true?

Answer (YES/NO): NO